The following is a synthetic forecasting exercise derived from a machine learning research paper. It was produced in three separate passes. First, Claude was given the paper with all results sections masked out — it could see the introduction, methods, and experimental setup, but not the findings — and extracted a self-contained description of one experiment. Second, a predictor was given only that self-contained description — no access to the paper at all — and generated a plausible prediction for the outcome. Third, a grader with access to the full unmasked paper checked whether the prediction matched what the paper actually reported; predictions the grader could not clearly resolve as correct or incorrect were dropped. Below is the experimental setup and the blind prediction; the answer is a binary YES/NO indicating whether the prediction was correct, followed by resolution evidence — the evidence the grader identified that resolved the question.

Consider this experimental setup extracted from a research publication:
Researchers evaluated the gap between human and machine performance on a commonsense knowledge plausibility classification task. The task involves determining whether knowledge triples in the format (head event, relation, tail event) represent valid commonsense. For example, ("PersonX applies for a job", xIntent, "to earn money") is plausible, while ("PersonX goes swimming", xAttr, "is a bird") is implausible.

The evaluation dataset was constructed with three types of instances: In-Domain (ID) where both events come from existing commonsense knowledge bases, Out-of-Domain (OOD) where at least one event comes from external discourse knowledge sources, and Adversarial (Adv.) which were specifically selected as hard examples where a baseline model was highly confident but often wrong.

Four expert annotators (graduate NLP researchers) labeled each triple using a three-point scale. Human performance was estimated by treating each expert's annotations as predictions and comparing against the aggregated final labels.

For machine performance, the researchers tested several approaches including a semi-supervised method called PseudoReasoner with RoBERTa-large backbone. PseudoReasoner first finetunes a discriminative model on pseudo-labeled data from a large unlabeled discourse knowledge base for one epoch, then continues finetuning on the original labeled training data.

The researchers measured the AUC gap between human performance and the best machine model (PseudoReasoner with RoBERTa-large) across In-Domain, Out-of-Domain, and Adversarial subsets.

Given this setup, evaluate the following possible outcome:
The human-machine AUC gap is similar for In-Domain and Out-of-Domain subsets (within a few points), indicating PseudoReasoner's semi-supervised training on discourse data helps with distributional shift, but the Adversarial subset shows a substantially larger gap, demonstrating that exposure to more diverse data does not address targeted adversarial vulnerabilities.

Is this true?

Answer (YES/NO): NO